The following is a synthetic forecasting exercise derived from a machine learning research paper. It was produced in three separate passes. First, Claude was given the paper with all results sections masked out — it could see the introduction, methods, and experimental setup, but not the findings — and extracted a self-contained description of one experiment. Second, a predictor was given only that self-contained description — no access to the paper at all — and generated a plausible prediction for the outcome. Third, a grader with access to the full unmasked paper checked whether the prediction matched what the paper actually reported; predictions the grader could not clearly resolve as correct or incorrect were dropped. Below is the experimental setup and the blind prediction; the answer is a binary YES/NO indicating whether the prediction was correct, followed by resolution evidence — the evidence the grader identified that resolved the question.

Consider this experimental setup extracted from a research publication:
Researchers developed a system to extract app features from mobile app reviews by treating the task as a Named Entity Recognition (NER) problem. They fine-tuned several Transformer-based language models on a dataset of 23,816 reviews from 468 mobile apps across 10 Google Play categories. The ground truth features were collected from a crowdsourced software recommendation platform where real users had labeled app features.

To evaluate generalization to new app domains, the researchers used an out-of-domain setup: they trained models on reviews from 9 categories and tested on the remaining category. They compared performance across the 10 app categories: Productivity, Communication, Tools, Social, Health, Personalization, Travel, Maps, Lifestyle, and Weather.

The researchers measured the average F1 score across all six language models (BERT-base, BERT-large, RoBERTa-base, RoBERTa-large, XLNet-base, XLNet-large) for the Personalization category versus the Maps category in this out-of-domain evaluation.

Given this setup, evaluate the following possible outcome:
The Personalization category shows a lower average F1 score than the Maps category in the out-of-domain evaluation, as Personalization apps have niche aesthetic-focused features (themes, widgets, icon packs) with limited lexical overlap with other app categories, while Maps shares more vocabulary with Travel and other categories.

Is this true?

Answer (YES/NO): NO